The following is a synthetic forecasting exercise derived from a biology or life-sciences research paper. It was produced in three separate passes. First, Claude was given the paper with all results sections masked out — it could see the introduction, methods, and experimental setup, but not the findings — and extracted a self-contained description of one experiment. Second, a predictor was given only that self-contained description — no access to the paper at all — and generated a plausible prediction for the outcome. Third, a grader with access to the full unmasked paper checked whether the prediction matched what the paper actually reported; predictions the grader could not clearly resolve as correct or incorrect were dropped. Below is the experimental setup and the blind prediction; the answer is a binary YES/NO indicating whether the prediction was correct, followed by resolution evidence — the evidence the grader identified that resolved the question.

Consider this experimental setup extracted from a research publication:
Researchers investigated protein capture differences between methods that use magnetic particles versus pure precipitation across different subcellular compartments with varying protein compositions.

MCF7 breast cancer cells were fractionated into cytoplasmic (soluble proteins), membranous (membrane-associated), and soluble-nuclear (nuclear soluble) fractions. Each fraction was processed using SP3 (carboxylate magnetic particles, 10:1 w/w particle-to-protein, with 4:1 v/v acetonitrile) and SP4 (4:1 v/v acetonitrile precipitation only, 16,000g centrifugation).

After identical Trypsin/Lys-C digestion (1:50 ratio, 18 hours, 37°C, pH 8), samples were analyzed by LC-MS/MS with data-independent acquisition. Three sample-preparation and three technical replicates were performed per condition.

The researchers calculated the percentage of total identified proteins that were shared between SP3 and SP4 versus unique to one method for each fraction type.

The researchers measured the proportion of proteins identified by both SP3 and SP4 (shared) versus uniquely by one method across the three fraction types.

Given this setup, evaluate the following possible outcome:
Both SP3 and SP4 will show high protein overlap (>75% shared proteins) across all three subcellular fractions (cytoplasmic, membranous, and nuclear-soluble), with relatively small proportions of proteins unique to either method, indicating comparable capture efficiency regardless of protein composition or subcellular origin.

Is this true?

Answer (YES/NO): NO